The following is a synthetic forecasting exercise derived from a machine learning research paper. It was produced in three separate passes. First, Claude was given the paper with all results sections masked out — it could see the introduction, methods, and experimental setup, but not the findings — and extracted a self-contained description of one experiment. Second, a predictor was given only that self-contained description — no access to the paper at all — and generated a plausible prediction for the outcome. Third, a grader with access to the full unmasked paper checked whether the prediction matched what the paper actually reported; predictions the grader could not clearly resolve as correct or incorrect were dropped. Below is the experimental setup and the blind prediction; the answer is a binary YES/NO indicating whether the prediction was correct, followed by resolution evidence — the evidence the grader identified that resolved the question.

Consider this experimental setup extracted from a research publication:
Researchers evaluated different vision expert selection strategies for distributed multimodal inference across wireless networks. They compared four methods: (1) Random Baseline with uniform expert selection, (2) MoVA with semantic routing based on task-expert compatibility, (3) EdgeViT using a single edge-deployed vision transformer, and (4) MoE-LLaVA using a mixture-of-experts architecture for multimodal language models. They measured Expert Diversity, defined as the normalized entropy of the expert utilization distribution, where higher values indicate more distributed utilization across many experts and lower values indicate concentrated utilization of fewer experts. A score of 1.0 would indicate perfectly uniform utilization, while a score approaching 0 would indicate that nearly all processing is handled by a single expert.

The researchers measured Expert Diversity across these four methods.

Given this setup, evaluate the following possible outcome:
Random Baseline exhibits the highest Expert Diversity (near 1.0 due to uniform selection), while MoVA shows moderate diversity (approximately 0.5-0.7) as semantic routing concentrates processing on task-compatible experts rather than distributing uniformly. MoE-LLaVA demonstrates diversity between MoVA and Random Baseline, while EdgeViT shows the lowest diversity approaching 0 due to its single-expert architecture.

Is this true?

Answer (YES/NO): YES